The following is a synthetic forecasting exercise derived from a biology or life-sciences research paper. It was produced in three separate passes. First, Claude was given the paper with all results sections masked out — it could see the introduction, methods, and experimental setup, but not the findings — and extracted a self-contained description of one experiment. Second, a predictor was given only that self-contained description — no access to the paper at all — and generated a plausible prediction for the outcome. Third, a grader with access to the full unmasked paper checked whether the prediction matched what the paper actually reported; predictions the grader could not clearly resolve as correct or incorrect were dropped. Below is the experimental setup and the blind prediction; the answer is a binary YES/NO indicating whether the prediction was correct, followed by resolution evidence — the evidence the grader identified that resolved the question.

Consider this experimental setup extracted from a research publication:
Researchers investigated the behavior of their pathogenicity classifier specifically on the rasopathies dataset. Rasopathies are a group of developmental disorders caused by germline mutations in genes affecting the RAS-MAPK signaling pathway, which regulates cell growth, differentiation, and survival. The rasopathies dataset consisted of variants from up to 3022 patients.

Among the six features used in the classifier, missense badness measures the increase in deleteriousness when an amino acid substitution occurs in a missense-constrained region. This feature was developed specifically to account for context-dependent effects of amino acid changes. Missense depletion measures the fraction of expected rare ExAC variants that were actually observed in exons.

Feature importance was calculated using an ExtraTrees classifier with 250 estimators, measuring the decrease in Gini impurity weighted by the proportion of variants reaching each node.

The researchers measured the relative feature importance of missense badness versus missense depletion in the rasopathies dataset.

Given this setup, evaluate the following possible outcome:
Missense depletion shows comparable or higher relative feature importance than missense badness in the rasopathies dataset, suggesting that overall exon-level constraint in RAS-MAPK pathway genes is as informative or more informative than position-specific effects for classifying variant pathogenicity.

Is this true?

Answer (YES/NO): NO